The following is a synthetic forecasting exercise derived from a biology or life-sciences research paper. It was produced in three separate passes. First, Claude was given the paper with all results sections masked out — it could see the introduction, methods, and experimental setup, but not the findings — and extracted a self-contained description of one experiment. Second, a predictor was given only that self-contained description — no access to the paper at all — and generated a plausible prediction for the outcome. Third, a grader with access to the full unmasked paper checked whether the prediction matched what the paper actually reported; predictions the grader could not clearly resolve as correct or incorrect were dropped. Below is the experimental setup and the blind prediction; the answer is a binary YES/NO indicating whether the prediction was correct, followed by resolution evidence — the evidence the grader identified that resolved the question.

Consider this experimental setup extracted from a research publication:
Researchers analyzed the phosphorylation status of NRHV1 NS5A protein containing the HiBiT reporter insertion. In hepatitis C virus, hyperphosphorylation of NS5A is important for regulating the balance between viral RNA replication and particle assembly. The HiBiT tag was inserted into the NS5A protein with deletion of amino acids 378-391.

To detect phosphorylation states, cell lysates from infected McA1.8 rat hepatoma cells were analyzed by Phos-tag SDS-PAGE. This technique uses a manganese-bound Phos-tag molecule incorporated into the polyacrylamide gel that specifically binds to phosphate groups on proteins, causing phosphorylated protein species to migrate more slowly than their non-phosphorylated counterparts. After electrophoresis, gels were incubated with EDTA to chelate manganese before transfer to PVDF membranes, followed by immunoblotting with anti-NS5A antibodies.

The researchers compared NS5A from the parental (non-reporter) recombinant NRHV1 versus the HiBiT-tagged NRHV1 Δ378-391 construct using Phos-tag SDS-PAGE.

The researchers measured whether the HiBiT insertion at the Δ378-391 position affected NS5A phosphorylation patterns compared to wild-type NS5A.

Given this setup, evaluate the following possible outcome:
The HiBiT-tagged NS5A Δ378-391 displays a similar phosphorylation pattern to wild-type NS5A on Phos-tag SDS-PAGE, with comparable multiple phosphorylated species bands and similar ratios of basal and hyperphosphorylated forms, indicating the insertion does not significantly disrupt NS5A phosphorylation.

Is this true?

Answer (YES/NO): NO